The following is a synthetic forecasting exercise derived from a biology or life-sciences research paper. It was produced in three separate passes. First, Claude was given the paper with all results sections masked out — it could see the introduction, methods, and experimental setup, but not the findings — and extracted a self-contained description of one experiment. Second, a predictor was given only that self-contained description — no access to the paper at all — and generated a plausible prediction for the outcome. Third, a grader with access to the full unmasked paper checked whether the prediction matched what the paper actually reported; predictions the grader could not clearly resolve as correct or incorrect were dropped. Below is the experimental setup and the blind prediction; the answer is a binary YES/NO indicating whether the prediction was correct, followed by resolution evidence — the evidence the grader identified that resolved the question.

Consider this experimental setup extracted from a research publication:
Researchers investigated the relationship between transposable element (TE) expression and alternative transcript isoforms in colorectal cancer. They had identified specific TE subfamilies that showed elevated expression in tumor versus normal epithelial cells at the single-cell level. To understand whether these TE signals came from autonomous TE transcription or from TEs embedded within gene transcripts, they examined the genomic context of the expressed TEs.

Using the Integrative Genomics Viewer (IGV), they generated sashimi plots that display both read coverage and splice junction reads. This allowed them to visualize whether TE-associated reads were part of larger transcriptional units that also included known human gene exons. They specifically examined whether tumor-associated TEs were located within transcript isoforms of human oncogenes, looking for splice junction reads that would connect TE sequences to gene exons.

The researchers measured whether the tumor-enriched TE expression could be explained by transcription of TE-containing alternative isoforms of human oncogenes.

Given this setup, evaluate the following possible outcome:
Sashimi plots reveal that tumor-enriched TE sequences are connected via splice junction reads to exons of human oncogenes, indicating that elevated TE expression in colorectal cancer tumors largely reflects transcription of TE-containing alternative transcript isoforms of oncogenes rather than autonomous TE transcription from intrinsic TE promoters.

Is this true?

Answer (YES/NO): YES